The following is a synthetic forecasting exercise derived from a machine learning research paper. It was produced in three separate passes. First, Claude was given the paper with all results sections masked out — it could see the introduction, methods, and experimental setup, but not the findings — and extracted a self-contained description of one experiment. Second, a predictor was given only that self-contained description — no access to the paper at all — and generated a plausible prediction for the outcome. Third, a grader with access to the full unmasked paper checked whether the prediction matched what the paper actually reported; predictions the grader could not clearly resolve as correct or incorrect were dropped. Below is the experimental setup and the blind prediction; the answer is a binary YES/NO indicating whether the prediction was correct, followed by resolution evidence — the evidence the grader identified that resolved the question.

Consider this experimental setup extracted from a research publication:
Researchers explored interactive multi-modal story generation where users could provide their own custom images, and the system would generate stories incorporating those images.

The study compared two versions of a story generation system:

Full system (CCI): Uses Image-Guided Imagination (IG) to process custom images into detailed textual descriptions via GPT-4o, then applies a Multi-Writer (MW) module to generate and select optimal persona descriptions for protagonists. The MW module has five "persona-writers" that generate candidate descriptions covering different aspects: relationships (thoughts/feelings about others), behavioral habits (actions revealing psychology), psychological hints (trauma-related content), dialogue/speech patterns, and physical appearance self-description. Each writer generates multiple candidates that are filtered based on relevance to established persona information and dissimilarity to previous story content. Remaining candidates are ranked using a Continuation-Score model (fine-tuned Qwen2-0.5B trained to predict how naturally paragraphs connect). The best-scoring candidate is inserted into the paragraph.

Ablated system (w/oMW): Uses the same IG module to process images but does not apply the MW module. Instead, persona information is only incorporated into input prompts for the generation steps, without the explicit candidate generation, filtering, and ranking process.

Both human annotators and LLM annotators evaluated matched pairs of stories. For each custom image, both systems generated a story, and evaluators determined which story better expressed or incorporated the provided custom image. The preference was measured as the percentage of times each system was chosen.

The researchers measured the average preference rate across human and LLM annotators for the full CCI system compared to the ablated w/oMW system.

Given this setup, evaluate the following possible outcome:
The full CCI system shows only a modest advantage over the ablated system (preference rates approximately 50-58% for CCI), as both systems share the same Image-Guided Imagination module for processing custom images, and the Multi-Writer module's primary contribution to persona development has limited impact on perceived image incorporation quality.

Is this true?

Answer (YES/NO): NO